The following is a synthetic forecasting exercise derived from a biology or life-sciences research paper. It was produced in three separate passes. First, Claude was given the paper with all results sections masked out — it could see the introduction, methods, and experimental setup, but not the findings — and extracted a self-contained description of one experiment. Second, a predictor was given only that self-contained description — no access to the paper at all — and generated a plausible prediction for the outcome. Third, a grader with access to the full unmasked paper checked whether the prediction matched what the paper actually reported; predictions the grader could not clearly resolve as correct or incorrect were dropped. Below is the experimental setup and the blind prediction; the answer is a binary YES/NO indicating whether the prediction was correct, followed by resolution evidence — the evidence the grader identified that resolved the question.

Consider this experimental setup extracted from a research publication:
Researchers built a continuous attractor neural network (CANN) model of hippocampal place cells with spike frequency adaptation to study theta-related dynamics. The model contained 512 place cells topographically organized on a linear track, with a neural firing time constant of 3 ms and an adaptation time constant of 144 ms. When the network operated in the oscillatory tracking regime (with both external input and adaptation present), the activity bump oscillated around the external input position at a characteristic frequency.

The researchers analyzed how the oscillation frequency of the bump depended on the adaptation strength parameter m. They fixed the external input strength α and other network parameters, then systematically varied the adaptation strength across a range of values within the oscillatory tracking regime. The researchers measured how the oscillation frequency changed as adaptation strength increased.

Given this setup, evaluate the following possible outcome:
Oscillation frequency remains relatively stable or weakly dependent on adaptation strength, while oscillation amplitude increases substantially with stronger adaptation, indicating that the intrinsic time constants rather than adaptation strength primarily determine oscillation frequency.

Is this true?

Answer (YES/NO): NO